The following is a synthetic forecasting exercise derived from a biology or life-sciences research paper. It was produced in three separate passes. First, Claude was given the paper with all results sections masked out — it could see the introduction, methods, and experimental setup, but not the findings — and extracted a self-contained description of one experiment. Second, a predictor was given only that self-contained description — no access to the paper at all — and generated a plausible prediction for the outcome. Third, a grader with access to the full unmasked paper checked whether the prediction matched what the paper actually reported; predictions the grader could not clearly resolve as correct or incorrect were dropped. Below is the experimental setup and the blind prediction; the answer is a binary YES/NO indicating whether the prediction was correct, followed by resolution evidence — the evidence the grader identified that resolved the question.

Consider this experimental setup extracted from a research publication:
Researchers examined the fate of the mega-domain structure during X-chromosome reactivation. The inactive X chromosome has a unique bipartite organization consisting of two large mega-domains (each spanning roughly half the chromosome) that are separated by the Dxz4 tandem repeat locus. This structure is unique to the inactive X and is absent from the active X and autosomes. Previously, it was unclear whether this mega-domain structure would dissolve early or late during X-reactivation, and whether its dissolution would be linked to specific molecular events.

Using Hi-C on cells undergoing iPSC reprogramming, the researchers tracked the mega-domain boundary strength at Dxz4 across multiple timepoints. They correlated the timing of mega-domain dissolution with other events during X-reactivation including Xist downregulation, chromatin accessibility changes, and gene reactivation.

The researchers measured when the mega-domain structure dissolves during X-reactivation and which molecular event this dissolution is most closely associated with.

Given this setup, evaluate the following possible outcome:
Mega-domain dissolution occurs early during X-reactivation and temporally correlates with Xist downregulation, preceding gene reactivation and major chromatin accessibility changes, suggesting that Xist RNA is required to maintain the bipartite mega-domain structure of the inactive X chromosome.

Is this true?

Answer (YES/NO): NO